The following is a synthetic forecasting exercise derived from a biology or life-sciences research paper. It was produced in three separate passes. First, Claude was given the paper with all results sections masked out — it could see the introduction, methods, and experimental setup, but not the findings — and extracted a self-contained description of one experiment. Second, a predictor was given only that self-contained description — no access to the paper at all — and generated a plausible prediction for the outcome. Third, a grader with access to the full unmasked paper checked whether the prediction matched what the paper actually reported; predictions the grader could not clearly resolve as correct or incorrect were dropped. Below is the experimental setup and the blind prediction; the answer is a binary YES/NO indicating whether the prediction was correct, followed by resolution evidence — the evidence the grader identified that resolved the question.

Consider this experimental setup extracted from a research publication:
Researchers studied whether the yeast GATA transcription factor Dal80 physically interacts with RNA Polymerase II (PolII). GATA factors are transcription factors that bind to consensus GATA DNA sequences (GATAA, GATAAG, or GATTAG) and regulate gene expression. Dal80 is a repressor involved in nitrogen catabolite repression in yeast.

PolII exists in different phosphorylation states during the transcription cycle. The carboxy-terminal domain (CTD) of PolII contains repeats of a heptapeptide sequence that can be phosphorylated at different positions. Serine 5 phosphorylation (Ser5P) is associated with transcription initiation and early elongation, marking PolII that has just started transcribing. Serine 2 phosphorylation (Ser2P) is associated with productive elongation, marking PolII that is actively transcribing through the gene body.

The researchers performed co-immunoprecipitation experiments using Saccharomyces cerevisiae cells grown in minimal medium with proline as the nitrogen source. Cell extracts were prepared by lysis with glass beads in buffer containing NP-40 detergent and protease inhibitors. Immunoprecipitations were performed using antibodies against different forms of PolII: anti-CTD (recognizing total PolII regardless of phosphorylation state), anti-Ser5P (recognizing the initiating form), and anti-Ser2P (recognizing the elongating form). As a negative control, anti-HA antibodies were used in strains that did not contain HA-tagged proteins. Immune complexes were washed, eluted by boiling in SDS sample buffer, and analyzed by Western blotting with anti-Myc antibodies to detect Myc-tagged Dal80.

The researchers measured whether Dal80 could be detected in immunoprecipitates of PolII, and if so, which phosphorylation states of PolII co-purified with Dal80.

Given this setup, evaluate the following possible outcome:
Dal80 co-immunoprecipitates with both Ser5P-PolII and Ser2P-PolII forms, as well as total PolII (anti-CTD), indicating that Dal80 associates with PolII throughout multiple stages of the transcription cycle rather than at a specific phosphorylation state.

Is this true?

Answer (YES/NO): YES